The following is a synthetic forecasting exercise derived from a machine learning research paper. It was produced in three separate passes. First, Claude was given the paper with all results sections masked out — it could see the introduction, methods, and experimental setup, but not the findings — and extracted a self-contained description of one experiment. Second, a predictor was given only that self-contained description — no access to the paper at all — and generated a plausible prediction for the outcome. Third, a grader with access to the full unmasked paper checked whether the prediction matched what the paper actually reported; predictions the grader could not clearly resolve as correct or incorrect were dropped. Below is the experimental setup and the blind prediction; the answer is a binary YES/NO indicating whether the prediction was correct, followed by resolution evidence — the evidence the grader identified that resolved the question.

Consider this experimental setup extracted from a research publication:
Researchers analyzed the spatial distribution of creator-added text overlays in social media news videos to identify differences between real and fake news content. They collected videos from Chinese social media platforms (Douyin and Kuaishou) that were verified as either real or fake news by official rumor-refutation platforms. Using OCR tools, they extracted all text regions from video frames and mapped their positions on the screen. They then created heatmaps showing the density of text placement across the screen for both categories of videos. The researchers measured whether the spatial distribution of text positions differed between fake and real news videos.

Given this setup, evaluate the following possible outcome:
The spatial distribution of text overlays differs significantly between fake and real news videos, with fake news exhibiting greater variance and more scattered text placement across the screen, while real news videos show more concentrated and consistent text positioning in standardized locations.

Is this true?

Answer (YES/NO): YES